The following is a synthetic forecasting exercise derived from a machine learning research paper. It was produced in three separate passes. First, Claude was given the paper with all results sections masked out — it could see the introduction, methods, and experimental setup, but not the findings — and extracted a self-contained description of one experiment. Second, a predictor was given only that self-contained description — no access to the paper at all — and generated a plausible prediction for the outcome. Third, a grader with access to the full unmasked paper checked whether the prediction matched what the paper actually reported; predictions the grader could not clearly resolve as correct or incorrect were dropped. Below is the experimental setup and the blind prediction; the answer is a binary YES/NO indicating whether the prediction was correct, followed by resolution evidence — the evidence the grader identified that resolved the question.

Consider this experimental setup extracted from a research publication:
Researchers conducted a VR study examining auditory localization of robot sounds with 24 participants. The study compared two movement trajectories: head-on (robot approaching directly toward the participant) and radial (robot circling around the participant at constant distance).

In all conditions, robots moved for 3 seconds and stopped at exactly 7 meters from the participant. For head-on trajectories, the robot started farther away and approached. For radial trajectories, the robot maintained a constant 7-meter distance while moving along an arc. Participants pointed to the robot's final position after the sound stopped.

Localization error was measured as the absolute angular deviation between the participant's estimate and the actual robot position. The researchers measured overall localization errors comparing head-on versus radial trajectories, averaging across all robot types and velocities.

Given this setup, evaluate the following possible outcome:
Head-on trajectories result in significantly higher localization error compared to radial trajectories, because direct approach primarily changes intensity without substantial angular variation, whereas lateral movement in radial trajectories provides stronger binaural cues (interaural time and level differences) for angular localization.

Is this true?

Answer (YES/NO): NO